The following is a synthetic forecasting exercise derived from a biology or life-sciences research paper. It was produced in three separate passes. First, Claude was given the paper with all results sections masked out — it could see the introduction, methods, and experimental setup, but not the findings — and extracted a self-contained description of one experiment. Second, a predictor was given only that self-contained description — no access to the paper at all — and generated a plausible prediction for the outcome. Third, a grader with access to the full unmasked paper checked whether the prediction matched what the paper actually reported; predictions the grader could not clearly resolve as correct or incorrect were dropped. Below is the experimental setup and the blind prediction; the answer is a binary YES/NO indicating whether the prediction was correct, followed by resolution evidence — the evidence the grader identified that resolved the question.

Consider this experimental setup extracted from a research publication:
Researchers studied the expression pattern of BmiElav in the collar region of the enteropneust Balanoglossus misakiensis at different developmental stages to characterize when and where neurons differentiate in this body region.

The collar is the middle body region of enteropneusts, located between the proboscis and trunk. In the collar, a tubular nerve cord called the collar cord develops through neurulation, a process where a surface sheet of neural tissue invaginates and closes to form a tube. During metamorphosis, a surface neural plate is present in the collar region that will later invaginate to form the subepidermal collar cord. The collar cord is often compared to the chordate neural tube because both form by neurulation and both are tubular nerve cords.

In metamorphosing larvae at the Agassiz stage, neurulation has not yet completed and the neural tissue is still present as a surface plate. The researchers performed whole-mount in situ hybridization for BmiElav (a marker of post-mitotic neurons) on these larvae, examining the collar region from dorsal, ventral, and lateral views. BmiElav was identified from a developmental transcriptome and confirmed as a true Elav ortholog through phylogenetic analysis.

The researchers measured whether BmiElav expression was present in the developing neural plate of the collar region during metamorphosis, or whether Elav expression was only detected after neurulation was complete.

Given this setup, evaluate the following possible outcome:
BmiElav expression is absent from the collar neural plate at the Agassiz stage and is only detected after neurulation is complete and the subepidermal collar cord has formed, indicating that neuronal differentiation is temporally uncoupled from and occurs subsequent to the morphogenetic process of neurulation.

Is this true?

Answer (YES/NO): NO